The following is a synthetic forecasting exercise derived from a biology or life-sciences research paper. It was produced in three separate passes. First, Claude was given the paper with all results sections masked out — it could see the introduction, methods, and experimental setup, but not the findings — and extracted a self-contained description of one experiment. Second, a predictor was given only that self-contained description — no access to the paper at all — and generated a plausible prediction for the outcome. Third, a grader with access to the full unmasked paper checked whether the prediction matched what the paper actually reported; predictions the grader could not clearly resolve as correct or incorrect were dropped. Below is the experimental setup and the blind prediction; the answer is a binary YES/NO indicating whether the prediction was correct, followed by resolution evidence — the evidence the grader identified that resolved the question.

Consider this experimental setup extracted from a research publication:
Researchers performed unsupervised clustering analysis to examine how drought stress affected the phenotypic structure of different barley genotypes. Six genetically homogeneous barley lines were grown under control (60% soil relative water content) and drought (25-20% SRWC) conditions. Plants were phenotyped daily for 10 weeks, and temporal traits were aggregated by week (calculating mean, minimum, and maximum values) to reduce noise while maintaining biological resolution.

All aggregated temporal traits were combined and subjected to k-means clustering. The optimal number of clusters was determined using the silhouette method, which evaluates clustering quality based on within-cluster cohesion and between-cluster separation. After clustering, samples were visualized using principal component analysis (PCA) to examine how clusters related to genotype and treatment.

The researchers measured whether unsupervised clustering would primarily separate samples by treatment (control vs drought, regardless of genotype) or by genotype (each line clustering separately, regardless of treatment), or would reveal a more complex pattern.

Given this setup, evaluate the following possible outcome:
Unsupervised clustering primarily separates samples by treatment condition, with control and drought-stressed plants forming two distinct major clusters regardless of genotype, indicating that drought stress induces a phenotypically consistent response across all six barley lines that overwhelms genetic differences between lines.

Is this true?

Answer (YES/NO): NO